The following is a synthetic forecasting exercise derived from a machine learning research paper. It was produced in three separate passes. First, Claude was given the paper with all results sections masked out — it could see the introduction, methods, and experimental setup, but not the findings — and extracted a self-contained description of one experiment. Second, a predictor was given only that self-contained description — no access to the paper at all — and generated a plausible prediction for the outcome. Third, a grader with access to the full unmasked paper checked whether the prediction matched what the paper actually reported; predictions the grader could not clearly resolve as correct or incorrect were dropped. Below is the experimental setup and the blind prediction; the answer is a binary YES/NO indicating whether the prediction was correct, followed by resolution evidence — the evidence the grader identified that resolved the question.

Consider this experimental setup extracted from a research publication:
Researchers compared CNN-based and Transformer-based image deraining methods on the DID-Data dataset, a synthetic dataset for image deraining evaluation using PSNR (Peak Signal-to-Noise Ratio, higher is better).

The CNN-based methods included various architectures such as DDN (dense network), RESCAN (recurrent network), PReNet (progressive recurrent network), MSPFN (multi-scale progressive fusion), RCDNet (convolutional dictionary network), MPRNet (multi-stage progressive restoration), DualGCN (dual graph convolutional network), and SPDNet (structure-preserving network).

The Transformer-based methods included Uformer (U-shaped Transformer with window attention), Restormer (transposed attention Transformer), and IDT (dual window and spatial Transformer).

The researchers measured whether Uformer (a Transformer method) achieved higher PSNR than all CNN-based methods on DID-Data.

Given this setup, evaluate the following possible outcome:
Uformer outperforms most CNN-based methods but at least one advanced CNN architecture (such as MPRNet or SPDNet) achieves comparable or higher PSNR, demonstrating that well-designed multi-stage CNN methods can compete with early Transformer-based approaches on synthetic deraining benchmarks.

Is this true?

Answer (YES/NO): NO